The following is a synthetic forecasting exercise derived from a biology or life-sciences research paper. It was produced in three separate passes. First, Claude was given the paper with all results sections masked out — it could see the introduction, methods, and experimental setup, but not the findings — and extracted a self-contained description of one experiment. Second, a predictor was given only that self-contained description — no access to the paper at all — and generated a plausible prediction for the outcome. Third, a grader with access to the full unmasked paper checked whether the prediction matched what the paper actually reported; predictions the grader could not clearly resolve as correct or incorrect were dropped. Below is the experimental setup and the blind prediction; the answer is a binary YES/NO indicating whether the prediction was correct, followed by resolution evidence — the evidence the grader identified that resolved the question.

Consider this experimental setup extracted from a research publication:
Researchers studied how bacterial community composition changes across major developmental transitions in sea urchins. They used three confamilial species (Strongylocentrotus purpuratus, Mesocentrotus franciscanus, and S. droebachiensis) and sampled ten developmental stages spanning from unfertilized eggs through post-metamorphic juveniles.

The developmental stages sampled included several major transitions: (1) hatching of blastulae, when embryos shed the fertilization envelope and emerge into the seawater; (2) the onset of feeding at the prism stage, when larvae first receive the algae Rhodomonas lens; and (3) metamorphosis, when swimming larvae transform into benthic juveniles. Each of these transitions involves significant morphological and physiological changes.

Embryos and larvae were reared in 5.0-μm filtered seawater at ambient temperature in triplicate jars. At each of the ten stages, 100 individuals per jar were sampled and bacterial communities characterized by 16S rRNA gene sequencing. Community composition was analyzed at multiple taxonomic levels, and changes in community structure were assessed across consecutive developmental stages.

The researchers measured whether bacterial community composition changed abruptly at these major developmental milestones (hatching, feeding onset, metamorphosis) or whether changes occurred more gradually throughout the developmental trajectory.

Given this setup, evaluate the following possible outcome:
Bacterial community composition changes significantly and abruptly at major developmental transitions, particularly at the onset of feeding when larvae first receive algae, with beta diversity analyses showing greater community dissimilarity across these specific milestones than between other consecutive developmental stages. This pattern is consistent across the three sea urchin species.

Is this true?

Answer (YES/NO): NO